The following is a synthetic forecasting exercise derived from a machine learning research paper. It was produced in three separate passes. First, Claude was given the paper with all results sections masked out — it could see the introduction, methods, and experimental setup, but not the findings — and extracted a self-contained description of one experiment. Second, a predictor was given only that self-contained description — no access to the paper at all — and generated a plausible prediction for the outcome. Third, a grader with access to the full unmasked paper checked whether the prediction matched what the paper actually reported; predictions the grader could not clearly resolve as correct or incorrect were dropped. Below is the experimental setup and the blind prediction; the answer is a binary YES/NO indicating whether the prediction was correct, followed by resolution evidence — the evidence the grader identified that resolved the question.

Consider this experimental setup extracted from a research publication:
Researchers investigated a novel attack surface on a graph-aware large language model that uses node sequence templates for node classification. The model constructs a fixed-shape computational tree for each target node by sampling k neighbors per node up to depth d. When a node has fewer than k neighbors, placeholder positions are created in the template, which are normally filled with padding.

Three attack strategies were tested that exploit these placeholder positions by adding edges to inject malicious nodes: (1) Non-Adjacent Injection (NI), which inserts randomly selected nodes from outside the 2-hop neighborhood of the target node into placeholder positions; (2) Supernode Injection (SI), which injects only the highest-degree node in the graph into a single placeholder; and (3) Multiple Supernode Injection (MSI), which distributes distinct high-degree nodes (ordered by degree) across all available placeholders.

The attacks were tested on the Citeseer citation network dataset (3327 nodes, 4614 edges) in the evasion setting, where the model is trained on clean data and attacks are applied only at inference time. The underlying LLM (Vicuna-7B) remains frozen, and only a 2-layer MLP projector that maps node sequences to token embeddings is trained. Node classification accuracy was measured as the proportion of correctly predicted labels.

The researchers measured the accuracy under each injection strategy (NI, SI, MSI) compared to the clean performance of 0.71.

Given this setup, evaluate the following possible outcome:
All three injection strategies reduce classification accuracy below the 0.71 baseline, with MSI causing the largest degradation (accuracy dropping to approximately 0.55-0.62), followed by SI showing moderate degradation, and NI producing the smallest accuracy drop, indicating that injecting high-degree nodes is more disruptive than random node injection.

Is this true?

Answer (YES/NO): NO